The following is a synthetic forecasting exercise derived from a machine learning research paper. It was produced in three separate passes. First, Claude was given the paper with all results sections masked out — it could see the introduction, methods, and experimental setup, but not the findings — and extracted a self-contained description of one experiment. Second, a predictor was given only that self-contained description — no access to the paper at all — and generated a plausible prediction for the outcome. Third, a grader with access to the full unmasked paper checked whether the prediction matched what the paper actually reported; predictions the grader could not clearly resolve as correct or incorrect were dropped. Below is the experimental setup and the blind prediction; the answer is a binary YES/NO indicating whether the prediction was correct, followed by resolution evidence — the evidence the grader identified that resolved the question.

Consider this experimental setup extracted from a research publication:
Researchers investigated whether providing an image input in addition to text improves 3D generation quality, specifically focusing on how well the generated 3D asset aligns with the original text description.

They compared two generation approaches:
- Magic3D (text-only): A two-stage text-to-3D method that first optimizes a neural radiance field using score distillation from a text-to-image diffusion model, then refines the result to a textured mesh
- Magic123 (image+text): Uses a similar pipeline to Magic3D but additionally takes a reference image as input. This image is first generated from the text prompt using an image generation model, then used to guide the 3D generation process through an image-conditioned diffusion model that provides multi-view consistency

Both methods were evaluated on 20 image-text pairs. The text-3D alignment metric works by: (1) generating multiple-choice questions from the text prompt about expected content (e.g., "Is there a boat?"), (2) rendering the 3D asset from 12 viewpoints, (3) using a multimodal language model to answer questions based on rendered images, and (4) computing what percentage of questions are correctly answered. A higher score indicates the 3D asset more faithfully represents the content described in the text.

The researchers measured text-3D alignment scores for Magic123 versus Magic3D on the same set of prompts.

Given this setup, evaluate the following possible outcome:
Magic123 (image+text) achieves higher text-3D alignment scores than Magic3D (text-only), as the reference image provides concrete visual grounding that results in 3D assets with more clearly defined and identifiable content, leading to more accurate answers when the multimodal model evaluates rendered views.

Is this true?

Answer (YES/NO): NO